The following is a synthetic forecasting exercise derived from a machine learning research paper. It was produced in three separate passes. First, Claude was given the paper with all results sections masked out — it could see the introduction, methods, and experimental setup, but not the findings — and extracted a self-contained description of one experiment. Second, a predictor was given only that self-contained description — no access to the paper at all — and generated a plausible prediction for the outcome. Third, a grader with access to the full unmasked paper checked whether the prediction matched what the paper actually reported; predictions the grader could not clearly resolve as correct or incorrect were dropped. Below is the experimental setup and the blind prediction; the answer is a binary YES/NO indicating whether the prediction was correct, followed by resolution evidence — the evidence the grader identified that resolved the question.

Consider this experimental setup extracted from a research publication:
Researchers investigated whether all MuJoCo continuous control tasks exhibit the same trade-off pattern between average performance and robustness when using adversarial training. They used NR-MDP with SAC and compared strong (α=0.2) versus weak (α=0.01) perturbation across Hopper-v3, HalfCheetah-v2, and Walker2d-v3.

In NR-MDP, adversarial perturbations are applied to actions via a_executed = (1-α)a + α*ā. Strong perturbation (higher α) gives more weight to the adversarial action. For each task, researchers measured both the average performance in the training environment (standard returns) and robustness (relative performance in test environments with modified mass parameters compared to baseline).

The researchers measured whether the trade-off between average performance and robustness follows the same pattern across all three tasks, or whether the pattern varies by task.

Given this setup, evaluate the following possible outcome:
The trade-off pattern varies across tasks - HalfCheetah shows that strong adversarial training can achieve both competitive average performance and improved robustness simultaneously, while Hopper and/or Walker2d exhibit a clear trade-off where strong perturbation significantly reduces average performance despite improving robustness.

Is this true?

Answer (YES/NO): NO